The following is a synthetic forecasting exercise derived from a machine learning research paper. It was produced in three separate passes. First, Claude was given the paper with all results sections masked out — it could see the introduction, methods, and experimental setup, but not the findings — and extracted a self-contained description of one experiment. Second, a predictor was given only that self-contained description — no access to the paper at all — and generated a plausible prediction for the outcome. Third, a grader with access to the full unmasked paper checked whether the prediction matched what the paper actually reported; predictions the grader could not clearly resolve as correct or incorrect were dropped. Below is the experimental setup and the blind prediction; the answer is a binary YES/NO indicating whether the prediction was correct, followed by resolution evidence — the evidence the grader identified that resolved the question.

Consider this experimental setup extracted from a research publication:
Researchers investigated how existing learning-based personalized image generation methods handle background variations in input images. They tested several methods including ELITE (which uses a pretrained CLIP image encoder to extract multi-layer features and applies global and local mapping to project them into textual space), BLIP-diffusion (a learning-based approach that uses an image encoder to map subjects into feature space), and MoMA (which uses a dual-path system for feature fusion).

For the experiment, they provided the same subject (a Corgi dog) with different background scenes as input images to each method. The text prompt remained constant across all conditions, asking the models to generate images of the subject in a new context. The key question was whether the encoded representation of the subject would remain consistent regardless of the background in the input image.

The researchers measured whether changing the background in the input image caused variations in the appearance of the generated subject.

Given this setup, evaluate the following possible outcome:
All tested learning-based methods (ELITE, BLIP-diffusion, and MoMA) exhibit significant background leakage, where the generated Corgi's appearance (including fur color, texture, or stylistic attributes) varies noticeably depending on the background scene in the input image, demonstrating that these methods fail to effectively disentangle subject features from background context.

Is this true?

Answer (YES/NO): YES